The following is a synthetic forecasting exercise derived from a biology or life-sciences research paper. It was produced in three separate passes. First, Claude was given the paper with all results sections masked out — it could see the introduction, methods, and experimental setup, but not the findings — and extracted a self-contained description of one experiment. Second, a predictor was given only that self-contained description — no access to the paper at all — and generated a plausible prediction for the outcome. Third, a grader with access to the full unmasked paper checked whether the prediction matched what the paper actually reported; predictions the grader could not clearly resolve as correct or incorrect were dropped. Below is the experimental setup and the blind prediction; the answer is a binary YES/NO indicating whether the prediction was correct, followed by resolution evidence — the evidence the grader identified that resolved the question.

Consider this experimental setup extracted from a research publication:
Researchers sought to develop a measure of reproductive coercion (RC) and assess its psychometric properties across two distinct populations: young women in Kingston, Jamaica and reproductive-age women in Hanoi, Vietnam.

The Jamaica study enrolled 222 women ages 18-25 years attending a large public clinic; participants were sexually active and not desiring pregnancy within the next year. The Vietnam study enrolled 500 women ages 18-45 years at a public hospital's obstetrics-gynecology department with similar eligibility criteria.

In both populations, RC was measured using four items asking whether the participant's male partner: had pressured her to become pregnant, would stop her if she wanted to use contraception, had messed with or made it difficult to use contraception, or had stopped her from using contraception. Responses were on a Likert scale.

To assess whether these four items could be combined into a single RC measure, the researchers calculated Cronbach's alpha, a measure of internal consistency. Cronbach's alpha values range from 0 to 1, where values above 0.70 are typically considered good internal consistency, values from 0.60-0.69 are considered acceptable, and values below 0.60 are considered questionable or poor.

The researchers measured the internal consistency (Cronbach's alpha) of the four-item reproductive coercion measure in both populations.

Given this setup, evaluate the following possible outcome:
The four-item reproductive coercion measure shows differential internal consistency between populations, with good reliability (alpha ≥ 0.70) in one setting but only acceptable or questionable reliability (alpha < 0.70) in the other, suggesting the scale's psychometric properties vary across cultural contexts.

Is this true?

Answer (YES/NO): NO